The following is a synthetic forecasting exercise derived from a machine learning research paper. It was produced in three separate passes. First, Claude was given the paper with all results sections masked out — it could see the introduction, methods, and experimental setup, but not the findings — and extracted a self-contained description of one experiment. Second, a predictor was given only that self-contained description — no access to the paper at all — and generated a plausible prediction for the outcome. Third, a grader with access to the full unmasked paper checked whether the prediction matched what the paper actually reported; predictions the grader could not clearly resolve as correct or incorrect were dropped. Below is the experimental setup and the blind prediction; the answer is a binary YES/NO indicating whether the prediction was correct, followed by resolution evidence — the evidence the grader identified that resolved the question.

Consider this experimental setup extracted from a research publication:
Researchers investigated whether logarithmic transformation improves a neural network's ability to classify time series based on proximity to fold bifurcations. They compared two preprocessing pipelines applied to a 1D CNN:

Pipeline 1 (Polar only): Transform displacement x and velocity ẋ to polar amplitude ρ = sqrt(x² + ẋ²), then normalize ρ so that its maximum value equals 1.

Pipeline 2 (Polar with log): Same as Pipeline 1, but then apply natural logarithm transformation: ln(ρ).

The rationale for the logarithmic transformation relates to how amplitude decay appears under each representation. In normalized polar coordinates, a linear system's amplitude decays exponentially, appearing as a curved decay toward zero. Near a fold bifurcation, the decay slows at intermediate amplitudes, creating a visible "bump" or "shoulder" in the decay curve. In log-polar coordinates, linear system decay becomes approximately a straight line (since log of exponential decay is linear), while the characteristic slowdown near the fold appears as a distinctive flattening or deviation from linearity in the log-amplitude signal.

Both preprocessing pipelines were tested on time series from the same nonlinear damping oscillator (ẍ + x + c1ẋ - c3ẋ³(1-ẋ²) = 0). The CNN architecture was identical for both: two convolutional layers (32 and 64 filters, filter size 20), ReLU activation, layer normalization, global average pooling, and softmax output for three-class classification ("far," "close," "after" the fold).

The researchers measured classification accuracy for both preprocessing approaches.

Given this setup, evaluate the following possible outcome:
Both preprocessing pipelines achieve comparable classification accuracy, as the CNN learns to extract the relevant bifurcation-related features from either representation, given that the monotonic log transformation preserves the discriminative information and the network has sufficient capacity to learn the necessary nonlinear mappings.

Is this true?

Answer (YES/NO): NO